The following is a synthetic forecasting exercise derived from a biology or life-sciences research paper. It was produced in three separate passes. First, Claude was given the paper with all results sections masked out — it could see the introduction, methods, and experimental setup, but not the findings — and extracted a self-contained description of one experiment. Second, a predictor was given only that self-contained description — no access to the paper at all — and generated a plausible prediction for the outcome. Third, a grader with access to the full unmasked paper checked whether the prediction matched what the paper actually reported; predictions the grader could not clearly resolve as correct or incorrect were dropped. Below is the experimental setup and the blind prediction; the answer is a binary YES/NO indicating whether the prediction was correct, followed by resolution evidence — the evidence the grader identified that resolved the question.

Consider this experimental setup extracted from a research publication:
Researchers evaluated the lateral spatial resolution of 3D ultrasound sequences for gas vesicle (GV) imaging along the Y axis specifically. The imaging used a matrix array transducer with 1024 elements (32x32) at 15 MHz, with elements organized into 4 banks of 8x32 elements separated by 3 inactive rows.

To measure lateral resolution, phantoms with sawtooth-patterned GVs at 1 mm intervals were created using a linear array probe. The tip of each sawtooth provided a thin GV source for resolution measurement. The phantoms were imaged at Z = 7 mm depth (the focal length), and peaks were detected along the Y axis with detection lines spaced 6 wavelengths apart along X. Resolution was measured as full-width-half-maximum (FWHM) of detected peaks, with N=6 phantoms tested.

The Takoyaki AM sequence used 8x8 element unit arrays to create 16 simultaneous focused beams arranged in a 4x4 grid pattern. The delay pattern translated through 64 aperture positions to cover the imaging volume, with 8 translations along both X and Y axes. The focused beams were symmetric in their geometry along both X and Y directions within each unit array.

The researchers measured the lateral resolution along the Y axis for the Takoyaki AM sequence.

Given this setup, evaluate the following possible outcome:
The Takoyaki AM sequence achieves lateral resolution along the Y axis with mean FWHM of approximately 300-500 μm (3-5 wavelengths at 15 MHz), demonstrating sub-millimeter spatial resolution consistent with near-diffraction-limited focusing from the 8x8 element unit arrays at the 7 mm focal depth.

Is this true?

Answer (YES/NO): YES